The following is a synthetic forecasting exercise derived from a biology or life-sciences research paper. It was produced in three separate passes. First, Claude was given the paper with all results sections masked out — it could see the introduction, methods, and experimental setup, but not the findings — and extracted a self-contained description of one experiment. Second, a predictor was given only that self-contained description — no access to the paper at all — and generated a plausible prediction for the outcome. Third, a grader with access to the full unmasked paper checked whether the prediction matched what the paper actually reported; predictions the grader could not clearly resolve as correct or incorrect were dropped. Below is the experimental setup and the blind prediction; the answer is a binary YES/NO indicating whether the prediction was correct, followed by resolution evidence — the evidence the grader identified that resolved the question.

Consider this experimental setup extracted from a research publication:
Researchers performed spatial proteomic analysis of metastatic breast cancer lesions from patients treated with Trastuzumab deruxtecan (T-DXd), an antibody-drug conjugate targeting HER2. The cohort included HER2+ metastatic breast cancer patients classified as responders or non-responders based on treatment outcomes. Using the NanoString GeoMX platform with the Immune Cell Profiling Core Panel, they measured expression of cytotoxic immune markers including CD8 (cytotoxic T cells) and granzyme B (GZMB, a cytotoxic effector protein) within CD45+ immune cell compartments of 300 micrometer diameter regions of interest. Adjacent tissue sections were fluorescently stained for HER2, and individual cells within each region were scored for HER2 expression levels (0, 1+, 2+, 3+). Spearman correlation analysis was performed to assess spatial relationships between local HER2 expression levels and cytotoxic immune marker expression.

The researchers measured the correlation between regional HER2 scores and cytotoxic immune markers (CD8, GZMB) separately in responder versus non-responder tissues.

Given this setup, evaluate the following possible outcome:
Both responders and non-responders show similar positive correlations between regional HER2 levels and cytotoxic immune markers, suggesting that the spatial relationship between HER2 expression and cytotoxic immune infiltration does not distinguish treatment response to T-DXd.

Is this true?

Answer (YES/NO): NO